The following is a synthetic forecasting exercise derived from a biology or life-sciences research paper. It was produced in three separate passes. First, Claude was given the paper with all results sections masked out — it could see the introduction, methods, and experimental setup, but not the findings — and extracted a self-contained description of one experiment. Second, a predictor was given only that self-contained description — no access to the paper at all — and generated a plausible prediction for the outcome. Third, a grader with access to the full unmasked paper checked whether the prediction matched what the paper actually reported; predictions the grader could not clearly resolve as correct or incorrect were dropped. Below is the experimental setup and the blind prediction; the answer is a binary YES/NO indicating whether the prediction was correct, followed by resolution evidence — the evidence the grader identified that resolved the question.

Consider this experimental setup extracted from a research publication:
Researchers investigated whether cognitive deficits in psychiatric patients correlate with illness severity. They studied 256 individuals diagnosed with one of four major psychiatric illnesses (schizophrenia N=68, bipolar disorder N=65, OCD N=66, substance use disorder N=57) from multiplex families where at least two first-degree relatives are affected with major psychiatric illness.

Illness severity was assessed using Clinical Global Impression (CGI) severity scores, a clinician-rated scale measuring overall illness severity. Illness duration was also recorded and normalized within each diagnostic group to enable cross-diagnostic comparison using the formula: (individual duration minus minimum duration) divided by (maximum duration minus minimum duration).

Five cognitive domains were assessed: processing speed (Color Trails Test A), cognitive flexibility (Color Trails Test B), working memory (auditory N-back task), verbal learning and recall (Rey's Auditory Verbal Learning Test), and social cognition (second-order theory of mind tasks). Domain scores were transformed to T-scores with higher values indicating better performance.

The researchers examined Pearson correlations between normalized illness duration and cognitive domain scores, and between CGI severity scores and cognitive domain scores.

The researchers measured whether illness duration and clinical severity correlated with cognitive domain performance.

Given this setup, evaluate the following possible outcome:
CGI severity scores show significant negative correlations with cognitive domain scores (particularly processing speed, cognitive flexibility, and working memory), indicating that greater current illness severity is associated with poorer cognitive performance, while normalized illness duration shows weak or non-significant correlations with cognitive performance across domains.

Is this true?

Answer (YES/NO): NO